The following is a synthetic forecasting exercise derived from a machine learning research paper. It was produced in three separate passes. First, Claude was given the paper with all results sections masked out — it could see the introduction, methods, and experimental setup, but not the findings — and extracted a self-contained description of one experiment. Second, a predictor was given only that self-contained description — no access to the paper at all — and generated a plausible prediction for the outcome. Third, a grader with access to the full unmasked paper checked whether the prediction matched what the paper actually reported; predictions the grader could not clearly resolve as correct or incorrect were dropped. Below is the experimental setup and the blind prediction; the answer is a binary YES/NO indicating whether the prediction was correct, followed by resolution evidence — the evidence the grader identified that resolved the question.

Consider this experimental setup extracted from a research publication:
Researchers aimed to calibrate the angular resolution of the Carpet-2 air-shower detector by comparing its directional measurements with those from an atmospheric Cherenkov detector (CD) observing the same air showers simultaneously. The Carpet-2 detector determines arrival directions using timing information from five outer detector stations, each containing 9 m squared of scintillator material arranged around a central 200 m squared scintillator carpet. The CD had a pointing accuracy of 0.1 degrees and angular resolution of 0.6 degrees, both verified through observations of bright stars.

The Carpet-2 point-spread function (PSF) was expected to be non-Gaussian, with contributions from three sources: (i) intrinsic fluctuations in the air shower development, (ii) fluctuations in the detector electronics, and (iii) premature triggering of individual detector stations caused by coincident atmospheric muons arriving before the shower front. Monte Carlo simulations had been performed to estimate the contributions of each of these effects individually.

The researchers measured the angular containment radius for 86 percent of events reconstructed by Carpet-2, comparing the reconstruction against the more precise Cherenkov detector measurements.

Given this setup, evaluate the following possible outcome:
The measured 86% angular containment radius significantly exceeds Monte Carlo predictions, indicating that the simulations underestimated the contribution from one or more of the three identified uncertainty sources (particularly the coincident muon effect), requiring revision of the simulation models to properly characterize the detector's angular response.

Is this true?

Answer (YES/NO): NO